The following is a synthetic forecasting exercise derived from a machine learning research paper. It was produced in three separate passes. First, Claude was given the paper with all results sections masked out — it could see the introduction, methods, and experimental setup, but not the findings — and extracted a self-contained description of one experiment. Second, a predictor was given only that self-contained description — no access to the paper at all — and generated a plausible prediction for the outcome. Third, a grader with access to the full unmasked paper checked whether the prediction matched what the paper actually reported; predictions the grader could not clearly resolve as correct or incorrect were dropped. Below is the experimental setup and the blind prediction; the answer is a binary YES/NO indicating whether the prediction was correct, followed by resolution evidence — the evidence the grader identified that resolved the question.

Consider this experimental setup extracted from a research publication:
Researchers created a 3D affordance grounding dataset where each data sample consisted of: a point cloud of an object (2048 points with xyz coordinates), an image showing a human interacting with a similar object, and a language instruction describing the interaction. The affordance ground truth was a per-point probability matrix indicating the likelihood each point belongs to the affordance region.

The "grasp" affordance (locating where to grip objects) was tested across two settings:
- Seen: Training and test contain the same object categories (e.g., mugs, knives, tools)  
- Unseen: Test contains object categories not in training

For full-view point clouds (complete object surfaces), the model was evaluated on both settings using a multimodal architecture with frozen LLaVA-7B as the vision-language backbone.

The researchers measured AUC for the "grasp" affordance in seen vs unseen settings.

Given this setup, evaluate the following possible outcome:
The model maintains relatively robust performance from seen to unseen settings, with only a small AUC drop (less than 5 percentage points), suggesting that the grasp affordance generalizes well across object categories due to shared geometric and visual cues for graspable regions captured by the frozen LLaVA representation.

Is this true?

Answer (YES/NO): NO